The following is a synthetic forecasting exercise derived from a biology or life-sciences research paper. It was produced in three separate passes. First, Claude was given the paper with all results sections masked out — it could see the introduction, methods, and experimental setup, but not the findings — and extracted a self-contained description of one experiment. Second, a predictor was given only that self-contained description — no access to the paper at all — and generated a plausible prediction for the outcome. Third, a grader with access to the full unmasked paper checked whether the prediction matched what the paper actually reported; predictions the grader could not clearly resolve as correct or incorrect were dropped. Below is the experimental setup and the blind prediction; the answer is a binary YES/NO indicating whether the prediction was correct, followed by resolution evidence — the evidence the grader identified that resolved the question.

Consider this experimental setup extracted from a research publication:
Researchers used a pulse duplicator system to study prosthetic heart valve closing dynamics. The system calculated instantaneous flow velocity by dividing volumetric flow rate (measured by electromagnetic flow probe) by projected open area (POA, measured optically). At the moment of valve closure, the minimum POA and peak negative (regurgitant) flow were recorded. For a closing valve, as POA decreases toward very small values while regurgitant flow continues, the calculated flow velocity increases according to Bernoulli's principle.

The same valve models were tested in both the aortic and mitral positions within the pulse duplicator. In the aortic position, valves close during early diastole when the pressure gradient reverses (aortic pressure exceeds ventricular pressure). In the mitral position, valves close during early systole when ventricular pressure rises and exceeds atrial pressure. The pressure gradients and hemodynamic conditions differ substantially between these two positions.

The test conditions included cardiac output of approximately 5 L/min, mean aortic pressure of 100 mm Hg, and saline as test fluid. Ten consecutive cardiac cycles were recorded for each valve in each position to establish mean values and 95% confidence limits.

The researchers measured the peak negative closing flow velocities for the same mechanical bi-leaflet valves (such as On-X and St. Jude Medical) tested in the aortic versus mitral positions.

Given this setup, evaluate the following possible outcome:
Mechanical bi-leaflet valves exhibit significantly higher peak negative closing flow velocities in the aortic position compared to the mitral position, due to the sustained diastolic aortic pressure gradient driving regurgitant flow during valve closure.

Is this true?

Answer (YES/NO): YES